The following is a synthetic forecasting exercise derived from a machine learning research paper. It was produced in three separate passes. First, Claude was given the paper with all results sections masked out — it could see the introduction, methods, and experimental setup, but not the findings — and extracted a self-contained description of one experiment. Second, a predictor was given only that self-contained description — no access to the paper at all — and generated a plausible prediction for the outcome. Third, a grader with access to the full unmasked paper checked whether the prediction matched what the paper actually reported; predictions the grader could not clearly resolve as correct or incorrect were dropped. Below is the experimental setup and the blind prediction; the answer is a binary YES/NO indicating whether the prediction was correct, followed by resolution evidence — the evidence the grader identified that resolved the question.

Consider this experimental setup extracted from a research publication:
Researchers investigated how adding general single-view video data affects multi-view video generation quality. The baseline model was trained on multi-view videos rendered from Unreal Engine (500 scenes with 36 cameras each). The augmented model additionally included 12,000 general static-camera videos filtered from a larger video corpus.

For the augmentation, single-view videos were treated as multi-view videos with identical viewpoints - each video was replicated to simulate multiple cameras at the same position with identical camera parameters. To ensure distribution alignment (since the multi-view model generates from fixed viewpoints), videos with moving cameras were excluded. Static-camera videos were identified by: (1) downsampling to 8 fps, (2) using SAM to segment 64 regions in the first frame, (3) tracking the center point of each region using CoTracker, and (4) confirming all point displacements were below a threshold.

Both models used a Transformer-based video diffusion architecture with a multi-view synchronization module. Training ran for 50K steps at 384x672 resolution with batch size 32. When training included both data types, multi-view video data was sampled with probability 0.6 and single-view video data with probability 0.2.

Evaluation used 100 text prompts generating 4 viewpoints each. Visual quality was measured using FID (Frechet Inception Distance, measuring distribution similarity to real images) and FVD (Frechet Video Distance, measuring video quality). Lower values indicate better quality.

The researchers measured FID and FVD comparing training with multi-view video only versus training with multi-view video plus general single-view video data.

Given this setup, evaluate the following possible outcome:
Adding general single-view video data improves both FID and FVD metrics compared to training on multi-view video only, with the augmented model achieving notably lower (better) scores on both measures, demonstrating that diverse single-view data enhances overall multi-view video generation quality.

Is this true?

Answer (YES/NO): YES